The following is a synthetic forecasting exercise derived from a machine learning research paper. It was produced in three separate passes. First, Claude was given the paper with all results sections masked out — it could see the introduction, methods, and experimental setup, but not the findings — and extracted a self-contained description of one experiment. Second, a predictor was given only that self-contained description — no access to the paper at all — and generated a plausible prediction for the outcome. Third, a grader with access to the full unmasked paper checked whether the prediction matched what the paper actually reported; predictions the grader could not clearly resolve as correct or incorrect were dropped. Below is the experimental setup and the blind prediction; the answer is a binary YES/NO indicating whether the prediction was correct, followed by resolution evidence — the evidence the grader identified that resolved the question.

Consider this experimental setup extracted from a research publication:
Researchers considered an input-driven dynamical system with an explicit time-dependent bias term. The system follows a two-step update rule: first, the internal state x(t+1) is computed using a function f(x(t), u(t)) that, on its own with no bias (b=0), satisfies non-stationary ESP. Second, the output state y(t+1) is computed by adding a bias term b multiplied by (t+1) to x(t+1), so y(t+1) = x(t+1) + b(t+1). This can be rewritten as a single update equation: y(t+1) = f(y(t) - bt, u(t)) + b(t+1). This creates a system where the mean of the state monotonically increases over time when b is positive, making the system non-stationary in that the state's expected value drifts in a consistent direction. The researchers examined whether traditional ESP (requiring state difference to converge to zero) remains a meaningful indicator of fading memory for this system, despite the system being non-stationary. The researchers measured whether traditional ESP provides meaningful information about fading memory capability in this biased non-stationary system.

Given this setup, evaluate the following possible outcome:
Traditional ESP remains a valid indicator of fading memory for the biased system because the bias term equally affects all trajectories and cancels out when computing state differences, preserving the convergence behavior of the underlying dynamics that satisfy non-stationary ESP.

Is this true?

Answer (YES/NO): YES